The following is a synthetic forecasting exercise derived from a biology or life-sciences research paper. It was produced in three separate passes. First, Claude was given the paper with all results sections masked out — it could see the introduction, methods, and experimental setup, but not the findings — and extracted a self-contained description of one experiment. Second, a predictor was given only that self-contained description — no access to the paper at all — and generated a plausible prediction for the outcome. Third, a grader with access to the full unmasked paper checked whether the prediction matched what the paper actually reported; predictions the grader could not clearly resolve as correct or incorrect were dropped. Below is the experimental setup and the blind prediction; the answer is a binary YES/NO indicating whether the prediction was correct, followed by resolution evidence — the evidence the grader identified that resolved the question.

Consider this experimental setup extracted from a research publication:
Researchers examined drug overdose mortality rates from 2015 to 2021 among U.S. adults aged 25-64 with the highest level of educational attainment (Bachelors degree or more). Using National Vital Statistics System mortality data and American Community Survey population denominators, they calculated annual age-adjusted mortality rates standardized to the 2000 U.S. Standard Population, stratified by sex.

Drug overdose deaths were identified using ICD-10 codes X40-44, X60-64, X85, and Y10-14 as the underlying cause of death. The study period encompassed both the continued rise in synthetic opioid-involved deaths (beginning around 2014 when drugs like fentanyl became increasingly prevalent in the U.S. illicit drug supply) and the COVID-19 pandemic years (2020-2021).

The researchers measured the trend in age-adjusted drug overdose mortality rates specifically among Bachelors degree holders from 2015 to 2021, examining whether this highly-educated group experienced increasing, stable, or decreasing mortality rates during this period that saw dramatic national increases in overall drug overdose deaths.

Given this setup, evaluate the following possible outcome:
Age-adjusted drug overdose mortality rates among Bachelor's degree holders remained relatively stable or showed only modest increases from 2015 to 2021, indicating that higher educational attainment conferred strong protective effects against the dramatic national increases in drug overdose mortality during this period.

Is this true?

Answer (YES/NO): YES